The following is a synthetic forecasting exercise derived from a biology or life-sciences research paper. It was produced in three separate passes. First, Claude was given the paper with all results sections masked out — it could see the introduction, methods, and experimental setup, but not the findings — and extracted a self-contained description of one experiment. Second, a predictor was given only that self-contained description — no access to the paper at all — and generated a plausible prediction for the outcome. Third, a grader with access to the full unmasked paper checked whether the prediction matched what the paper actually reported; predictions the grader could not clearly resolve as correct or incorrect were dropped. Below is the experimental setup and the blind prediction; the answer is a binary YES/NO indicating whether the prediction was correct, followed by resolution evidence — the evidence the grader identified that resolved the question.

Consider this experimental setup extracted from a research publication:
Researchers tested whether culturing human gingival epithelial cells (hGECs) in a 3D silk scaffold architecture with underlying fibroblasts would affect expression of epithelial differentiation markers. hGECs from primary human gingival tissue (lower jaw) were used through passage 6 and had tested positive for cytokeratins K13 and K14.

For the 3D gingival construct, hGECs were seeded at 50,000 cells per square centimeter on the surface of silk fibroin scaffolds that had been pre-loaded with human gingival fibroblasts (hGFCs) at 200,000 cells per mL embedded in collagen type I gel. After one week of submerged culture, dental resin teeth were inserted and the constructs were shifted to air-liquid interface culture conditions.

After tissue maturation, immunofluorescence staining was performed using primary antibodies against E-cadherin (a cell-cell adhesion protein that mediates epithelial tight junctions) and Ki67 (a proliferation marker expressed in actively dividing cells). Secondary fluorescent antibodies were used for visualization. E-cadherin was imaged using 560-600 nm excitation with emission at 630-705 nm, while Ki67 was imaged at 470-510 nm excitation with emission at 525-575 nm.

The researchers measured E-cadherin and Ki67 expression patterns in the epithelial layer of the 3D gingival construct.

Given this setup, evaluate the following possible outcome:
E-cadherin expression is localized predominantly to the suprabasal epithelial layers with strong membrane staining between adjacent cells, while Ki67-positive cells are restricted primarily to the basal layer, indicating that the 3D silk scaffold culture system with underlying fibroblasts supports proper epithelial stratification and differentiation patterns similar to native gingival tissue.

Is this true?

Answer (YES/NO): NO